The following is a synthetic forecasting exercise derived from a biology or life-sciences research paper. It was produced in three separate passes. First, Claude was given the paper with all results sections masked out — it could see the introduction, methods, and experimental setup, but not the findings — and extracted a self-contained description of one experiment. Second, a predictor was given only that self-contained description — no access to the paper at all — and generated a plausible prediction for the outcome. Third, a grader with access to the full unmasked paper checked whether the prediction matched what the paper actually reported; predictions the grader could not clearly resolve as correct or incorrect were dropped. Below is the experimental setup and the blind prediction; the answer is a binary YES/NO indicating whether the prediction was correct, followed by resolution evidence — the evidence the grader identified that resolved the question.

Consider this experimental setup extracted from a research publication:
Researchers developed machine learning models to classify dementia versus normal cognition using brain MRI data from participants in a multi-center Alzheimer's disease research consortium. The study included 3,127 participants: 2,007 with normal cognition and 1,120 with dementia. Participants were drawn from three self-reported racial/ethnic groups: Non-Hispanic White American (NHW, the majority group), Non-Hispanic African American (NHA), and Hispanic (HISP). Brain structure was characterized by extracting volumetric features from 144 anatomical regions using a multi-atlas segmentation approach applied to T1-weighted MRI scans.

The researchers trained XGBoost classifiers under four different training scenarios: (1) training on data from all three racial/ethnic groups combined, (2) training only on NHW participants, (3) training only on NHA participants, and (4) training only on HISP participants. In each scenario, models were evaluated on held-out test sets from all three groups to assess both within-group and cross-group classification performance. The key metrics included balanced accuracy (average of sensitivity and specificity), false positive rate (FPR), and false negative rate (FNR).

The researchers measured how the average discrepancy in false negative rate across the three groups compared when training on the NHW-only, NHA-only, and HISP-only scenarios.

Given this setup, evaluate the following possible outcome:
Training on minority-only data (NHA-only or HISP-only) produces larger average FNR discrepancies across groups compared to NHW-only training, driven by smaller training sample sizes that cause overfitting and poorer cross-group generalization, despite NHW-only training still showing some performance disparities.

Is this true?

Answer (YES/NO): YES